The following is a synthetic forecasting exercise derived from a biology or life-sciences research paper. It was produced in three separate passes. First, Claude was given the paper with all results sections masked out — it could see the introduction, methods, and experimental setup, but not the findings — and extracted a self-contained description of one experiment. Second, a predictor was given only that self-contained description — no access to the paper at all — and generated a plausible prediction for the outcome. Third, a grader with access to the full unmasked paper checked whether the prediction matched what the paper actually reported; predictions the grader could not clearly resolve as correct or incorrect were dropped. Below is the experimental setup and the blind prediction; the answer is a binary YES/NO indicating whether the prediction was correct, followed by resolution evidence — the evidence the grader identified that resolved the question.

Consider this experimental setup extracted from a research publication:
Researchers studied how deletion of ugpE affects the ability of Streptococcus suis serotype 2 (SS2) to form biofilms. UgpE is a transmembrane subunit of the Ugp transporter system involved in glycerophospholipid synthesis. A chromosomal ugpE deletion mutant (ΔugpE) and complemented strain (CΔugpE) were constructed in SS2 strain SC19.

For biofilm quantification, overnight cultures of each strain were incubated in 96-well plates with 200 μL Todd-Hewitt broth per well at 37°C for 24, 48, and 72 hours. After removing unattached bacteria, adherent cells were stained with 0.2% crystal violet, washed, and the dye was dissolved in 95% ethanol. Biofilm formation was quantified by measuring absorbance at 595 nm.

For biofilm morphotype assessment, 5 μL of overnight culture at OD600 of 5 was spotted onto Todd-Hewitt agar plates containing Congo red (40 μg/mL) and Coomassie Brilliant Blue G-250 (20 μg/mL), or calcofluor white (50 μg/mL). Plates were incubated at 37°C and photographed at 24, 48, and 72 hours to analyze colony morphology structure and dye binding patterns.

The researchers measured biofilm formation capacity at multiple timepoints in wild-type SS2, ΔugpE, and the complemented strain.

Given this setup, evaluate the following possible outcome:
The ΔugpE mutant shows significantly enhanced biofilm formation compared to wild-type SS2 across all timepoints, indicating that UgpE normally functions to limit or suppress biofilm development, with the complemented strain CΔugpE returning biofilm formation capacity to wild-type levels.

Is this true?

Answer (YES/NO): YES